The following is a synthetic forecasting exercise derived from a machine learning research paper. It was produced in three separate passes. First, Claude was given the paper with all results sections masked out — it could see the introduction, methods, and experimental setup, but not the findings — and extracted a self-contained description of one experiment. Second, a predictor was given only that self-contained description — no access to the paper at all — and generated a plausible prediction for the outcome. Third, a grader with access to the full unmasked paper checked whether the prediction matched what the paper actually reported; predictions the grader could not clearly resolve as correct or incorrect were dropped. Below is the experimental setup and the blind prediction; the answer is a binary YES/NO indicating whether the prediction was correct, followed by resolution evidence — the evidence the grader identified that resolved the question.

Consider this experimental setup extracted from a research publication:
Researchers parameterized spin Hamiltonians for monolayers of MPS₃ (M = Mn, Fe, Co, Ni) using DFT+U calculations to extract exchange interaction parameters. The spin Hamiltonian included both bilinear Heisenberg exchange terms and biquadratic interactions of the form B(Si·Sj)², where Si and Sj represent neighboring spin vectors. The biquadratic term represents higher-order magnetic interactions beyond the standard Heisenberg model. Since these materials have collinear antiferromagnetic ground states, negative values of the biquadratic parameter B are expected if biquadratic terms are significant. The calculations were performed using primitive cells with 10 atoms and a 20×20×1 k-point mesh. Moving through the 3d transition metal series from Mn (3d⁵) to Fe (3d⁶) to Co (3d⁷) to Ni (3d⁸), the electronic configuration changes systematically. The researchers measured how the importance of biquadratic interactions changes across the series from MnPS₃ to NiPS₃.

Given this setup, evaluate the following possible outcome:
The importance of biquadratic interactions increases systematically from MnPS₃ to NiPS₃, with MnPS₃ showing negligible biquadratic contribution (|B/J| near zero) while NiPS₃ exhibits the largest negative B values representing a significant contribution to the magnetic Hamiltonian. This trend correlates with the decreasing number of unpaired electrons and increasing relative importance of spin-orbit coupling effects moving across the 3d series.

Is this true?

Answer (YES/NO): NO